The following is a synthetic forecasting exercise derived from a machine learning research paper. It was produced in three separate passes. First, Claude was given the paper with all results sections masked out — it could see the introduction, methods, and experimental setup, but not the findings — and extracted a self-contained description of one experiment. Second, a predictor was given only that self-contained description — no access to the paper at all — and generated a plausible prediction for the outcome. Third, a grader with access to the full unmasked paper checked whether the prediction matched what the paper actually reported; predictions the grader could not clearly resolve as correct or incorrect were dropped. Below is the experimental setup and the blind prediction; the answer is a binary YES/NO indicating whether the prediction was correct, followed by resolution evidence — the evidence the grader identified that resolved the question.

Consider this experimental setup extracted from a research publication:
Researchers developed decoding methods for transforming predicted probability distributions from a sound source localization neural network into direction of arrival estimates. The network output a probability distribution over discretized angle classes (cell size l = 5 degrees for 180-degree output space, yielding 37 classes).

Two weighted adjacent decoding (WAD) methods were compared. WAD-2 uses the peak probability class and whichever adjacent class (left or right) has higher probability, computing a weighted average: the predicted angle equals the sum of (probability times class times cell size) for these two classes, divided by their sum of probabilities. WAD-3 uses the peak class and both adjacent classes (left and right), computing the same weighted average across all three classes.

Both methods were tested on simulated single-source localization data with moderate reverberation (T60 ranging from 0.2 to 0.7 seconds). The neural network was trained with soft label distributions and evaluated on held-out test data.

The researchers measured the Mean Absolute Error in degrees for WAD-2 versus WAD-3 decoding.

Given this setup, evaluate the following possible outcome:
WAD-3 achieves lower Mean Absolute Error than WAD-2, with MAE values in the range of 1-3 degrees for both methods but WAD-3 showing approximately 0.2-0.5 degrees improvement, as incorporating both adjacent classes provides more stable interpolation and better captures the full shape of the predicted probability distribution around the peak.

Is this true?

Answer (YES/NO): NO